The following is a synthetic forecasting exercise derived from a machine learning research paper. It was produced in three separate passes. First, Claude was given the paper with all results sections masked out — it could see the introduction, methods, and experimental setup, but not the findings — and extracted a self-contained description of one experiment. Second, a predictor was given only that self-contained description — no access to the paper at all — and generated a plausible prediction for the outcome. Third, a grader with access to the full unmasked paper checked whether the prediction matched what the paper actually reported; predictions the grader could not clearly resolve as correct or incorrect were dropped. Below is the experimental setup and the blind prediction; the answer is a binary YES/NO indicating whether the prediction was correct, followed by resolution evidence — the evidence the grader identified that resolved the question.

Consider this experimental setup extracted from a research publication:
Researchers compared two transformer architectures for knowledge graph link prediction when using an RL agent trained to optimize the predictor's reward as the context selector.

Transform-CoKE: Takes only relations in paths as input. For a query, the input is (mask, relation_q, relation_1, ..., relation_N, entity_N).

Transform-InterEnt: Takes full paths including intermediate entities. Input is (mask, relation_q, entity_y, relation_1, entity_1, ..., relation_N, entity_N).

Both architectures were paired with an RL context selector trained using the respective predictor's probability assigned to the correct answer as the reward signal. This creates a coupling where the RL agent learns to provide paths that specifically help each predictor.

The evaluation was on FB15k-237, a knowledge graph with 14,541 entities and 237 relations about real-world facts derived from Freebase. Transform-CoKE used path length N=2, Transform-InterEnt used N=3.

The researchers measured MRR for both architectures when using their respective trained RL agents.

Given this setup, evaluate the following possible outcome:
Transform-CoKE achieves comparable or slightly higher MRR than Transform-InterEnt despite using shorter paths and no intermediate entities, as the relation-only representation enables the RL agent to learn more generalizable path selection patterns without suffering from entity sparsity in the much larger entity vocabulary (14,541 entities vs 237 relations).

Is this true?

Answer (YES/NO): NO